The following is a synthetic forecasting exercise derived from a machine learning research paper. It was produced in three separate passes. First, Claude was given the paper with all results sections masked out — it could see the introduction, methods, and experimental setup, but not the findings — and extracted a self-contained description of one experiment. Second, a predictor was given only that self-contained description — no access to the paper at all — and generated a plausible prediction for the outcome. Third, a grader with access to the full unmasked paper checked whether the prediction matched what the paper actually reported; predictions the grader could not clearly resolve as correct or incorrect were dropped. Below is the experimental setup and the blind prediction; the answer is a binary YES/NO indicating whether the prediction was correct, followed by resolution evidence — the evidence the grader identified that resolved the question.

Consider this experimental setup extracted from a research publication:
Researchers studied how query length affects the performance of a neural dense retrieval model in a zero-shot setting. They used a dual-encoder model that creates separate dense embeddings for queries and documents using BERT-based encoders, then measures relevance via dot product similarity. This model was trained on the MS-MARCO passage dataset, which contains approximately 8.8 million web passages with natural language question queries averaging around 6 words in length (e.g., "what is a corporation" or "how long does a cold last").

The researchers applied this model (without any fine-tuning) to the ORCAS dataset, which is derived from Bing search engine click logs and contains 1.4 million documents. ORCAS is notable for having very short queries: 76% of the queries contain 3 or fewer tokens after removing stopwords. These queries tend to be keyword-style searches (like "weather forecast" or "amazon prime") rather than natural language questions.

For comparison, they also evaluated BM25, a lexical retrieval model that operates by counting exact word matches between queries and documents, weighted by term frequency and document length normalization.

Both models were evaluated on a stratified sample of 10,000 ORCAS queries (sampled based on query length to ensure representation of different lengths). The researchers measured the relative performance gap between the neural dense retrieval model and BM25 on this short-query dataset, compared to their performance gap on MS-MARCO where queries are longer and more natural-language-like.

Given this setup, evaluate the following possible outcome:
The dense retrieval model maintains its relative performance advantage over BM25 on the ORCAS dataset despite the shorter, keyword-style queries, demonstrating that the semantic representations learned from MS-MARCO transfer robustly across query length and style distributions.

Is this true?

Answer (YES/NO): NO